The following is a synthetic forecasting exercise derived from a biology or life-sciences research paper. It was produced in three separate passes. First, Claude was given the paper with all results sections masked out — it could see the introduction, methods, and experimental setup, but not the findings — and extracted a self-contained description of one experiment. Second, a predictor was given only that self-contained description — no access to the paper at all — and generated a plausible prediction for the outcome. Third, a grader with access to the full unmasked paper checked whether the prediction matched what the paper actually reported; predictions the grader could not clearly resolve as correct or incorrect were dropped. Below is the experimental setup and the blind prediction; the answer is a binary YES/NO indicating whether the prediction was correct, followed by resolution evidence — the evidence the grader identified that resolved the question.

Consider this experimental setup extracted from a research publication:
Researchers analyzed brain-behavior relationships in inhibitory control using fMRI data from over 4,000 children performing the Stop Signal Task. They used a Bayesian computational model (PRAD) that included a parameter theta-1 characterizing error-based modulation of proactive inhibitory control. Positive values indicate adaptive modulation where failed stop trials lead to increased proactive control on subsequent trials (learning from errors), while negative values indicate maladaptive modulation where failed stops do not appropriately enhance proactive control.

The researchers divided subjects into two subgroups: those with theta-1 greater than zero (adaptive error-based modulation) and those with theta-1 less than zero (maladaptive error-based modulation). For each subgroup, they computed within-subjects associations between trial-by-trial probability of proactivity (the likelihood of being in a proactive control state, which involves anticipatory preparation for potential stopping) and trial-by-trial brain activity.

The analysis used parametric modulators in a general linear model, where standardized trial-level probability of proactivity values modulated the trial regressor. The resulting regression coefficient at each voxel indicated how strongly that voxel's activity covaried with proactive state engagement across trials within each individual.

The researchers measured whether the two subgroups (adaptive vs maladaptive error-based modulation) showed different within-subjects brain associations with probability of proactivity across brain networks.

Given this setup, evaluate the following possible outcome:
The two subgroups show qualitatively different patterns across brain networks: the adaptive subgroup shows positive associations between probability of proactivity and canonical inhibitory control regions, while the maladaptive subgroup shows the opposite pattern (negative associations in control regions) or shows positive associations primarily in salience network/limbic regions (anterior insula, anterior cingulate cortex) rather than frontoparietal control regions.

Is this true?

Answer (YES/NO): NO